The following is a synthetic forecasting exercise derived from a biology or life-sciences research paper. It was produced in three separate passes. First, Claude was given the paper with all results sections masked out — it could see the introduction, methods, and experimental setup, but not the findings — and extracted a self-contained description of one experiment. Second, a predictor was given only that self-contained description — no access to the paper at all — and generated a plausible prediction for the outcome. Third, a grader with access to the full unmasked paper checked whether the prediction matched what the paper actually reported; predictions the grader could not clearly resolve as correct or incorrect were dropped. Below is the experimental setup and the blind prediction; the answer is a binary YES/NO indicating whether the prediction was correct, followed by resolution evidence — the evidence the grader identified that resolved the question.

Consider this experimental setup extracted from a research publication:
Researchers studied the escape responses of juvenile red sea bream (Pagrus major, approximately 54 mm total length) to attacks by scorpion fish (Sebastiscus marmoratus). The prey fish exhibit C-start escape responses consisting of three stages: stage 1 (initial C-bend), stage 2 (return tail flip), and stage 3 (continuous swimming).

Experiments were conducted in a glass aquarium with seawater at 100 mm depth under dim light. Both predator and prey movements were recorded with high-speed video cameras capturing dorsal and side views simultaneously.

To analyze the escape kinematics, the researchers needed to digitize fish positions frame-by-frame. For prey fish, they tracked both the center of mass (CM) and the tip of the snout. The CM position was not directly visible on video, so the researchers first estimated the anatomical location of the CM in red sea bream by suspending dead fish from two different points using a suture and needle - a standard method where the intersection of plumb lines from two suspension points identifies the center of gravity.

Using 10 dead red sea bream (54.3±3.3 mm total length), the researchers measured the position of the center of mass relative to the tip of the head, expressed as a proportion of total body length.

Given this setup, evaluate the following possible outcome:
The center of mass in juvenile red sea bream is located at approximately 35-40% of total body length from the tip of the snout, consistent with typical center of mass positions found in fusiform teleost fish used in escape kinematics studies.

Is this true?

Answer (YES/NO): NO